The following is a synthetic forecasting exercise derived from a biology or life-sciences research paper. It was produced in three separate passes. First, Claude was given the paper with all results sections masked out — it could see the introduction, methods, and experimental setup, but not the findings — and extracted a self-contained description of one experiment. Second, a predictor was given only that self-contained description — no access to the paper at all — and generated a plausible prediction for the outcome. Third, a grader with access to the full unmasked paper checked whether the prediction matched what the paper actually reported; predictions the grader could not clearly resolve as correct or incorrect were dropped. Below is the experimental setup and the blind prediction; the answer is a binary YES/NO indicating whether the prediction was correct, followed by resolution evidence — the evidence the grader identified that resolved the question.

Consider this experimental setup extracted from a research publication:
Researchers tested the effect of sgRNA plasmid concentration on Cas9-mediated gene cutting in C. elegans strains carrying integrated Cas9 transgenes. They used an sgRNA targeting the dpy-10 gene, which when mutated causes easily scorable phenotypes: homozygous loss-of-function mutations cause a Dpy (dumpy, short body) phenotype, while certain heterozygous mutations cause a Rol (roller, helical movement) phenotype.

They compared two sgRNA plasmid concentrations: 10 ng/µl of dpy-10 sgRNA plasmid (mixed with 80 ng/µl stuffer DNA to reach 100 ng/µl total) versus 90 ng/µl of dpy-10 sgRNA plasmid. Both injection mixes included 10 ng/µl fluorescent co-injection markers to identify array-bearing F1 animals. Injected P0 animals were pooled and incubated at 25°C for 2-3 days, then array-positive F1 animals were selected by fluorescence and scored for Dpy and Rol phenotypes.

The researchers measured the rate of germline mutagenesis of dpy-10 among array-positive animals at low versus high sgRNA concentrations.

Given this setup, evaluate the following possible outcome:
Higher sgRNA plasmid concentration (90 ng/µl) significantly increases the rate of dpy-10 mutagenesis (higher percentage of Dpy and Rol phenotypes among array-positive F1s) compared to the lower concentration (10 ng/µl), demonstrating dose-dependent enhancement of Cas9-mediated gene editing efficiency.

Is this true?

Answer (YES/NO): YES